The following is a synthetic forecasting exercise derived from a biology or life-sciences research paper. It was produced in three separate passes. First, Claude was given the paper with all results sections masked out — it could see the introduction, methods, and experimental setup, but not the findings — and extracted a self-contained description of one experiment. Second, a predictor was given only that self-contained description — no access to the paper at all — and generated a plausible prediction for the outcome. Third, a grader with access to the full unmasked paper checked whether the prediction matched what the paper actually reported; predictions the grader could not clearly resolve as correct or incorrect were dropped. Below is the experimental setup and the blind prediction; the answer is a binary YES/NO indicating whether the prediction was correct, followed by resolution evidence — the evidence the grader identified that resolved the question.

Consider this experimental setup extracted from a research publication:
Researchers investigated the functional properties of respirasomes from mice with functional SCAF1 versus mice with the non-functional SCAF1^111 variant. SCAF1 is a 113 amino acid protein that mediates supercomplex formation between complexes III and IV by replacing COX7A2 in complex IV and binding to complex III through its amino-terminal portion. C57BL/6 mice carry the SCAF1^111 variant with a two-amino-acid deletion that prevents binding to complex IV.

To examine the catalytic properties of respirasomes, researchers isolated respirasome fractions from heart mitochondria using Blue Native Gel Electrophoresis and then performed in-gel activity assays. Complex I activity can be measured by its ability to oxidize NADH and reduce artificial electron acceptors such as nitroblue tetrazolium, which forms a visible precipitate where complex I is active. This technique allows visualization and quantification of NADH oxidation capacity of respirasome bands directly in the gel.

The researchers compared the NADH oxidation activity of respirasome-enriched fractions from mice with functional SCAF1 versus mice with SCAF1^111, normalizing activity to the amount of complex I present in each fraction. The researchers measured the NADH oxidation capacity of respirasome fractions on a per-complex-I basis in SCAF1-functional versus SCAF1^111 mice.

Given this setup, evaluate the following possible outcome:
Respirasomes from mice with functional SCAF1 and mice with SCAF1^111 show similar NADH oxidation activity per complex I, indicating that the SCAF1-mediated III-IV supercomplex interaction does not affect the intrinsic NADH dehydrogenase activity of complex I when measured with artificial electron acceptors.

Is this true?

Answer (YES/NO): NO